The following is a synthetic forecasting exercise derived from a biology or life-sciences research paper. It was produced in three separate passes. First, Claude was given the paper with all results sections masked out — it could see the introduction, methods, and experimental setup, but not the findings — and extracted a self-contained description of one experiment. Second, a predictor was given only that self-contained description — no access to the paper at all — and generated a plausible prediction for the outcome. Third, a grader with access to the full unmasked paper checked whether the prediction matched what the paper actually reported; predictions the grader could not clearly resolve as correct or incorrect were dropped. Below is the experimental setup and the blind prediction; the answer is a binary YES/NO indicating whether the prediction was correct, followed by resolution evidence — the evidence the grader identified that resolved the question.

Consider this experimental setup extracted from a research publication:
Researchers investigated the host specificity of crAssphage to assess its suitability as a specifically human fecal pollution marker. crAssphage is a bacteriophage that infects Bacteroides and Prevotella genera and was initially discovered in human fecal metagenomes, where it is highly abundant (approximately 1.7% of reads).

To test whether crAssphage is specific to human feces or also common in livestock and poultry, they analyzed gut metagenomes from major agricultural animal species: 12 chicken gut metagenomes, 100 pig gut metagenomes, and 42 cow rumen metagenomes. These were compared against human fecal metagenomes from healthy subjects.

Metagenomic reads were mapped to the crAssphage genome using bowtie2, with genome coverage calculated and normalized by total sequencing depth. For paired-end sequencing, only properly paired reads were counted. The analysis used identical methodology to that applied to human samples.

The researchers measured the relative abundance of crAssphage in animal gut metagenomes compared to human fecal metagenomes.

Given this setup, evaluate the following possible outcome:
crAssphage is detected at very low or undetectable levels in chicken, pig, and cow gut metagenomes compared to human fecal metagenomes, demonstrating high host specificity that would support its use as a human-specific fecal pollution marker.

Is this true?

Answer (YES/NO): YES